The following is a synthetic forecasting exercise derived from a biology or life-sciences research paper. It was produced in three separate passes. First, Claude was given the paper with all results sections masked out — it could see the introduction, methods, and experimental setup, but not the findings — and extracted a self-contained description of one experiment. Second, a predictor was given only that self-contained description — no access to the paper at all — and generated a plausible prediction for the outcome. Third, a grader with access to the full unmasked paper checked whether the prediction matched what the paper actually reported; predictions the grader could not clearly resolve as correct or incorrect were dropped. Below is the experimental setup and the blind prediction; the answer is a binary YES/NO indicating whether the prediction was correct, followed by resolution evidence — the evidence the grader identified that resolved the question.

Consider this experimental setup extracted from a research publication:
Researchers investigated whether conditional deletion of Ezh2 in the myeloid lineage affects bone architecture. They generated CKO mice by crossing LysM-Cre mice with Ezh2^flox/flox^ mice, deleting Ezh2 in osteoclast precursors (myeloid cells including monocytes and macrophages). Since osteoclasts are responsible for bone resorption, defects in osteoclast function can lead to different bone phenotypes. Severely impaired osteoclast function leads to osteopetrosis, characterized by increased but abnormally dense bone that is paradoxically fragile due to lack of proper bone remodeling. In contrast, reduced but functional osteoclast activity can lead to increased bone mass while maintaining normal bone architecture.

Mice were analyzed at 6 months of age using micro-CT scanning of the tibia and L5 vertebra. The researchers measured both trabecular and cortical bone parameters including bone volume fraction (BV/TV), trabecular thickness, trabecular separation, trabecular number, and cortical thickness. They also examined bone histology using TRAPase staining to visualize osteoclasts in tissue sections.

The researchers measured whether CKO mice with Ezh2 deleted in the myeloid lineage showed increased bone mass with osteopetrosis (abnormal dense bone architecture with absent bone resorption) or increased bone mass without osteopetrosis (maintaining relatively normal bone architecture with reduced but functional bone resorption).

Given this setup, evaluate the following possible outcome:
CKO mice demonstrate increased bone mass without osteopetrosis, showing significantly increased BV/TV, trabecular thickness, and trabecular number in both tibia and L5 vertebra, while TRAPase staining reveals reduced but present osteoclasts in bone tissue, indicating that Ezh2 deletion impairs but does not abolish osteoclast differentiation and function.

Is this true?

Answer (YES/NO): NO